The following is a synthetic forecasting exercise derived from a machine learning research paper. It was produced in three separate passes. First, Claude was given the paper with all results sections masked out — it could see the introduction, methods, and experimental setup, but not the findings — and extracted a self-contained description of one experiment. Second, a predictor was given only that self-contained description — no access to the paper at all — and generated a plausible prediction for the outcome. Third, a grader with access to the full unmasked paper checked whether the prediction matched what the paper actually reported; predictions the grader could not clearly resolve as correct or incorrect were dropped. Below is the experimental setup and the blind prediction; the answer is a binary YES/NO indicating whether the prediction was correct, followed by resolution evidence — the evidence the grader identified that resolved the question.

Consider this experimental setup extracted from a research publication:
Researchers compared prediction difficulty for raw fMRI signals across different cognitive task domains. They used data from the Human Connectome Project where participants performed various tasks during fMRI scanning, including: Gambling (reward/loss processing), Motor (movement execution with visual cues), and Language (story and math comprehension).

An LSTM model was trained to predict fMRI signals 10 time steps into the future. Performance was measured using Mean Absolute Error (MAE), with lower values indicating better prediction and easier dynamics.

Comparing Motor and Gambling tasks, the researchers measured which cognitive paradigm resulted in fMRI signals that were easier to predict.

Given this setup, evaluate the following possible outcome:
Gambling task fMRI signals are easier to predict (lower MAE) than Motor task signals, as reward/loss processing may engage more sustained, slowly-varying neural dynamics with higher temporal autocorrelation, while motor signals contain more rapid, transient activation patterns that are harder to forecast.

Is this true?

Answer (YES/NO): NO